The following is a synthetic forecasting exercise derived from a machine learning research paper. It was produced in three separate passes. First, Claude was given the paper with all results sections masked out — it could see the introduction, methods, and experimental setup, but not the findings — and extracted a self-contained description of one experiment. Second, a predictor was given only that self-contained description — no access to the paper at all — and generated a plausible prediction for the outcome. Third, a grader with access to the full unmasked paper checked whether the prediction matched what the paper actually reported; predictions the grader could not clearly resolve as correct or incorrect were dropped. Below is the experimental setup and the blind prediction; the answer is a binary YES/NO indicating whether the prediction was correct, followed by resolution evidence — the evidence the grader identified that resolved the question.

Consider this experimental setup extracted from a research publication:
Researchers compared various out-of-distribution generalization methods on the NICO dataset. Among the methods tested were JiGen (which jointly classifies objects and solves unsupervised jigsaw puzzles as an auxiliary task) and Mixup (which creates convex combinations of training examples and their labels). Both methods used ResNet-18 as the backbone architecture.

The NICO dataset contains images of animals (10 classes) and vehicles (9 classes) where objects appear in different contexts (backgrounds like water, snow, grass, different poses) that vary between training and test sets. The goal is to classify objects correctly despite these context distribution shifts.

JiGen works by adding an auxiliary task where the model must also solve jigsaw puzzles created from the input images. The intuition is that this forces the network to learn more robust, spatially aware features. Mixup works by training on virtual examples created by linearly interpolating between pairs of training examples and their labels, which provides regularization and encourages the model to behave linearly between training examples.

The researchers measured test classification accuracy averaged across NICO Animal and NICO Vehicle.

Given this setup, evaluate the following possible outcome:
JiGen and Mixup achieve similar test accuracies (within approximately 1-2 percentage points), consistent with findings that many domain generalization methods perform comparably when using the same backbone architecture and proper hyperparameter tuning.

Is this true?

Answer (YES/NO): NO